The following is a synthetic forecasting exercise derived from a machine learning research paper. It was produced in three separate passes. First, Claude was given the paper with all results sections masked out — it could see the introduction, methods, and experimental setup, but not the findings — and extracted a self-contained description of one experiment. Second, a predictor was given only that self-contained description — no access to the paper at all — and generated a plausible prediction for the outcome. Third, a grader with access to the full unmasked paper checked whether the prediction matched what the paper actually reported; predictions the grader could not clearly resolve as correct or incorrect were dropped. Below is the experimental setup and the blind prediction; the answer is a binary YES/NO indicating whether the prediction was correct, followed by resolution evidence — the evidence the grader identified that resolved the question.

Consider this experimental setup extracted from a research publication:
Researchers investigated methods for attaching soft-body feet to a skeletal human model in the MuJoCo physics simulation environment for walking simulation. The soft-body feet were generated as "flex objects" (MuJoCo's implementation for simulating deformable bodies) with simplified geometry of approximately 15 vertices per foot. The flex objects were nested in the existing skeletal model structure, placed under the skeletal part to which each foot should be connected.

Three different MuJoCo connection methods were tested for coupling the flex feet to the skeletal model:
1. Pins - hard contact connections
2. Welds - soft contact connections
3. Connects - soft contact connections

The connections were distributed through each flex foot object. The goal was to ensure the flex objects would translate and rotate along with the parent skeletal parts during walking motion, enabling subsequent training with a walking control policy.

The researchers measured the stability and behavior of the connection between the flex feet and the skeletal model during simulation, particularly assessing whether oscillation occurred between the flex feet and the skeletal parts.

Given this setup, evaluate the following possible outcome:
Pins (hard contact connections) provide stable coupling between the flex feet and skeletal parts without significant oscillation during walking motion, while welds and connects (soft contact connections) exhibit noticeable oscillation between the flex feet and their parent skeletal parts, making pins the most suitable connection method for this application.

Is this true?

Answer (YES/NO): YES